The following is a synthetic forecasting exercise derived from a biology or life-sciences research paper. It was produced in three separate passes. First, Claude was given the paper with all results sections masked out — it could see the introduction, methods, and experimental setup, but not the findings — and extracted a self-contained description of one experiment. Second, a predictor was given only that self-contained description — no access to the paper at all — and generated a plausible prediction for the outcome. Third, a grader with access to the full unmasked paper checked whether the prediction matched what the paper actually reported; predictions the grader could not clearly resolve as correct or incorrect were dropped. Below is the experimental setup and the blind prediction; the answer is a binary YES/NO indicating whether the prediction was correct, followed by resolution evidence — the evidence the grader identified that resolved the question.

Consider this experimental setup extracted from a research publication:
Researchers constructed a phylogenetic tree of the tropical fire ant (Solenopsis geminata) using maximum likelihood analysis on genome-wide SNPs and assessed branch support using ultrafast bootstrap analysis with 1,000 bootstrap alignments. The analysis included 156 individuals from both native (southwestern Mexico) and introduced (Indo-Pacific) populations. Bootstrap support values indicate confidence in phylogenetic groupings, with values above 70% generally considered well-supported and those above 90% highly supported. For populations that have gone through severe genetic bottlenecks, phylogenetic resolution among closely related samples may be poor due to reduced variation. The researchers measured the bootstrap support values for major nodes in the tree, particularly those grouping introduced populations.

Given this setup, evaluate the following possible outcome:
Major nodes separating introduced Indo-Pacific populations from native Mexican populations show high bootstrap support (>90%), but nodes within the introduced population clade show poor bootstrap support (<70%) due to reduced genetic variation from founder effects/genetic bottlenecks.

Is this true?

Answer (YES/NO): NO